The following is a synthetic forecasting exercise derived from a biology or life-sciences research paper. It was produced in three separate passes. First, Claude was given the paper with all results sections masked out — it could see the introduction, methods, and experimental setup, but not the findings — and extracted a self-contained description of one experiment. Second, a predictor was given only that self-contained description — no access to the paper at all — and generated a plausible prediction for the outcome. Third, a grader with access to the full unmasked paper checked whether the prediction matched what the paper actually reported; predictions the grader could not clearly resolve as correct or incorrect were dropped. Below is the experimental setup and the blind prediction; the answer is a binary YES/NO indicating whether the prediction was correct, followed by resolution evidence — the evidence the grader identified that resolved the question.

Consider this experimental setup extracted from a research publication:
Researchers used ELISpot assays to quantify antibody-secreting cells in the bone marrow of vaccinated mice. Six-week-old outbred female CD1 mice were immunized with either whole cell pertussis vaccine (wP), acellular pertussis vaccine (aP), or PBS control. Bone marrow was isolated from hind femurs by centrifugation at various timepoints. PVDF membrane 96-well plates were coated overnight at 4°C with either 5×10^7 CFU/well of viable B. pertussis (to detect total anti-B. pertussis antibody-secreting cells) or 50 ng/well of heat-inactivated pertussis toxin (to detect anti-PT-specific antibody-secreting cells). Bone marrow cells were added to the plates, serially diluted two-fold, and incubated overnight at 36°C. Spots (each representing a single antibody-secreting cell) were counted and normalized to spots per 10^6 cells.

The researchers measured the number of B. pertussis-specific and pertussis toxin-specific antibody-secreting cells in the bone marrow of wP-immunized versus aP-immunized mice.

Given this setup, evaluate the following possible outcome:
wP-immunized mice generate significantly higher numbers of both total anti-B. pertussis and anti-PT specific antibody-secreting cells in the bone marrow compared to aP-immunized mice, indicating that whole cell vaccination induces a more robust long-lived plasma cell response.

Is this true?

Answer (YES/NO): NO